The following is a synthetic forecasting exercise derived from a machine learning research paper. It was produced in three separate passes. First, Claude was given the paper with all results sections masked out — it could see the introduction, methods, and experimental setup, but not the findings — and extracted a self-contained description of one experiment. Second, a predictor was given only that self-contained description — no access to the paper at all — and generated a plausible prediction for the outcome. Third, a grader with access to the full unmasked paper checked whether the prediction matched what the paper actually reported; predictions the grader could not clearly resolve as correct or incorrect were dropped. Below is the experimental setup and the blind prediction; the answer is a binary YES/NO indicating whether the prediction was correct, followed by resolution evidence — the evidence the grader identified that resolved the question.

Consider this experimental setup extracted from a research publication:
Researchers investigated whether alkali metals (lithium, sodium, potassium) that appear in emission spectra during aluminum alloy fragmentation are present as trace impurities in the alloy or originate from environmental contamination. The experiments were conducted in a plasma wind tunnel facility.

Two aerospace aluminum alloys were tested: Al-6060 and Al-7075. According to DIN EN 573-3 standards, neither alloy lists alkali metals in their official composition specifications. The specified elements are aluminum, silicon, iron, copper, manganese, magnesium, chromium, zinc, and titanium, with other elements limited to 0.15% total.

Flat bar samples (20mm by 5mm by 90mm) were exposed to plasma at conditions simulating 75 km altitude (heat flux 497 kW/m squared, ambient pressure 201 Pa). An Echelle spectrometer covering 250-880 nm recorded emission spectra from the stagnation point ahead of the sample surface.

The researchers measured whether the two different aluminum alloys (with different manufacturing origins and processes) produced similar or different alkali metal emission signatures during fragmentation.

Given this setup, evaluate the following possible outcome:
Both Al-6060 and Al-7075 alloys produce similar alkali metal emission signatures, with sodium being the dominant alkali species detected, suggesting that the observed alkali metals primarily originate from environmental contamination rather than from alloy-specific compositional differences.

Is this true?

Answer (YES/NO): NO